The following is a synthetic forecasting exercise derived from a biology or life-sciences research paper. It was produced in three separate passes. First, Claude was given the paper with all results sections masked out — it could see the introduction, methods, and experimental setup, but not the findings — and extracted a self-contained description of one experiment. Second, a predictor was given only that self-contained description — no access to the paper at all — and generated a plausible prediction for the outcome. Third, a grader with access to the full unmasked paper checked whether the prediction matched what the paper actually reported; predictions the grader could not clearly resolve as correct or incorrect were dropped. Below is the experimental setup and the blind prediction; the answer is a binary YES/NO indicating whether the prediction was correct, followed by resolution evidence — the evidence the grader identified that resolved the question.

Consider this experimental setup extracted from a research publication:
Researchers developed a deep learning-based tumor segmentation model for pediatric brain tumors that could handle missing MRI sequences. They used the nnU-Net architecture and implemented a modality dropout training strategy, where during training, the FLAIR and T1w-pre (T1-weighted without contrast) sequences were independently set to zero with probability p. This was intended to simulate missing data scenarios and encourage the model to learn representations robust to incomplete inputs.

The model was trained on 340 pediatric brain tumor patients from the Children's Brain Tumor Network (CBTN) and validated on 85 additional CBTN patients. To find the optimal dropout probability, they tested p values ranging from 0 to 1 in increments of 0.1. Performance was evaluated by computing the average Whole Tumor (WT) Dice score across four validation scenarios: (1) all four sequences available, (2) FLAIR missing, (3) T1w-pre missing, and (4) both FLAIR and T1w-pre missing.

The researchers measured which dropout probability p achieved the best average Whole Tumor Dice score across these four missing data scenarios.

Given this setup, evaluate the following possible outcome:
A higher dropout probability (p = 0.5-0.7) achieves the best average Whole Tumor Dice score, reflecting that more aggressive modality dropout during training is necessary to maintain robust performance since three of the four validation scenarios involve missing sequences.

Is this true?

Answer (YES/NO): NO